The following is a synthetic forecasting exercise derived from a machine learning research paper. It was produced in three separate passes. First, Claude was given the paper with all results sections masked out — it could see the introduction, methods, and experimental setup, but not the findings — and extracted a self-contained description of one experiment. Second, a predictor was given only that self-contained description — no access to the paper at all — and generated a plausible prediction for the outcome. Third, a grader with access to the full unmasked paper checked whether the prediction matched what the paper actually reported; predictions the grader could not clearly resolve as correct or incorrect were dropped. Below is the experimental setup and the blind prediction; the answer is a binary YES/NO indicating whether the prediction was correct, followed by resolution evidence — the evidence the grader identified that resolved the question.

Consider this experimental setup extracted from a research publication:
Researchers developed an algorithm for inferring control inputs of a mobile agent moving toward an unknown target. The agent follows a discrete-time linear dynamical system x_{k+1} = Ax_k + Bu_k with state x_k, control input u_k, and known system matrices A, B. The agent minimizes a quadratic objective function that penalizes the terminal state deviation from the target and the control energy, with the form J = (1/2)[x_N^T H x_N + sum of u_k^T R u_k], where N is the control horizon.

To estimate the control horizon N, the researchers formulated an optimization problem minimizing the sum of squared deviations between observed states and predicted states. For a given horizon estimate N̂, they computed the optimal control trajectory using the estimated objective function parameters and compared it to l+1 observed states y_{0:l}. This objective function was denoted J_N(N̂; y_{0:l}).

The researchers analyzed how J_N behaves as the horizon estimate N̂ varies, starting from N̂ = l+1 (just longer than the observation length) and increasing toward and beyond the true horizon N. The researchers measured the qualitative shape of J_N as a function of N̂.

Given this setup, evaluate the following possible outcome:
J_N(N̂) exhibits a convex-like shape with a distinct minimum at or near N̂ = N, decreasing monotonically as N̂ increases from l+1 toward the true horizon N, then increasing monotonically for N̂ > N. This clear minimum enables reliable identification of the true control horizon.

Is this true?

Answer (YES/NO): YES